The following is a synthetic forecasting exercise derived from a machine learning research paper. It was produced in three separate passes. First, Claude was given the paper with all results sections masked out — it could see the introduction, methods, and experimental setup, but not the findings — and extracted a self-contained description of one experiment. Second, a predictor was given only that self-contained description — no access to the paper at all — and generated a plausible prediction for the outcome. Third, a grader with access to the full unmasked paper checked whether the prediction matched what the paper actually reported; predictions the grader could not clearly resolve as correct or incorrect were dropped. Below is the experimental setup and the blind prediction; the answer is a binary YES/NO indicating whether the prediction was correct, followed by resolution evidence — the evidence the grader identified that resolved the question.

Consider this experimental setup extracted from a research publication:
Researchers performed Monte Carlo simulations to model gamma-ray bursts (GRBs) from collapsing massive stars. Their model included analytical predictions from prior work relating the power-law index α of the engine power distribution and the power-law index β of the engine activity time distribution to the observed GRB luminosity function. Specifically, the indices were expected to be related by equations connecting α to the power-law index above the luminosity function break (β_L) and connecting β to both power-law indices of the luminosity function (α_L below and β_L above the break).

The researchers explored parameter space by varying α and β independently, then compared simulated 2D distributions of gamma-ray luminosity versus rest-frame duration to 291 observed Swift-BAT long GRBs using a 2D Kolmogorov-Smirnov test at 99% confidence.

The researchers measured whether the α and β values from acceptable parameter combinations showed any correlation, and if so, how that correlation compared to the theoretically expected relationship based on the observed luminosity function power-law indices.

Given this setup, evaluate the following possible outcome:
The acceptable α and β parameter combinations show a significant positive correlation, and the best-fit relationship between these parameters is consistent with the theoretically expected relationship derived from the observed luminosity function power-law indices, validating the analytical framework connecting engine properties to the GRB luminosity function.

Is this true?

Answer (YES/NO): YES